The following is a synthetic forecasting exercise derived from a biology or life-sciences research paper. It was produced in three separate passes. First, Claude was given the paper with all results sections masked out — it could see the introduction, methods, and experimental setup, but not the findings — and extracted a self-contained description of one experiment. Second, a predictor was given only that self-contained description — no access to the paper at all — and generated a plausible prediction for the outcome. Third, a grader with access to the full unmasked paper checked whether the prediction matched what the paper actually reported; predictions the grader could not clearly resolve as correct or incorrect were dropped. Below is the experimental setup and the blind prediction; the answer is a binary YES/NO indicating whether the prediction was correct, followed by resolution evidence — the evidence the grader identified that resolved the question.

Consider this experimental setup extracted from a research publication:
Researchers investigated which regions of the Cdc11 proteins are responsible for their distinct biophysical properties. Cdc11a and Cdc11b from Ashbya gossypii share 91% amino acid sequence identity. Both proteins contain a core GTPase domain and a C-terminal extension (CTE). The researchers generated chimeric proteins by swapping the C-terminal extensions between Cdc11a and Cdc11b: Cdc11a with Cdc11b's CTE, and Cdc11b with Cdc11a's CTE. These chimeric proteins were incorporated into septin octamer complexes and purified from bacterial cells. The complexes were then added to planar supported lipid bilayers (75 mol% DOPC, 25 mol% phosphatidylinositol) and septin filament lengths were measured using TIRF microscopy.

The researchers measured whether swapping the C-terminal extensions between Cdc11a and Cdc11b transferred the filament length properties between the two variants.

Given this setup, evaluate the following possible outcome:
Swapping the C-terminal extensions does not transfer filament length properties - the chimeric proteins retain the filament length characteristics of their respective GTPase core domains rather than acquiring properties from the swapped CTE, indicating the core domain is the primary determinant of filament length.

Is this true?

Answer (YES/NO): NO